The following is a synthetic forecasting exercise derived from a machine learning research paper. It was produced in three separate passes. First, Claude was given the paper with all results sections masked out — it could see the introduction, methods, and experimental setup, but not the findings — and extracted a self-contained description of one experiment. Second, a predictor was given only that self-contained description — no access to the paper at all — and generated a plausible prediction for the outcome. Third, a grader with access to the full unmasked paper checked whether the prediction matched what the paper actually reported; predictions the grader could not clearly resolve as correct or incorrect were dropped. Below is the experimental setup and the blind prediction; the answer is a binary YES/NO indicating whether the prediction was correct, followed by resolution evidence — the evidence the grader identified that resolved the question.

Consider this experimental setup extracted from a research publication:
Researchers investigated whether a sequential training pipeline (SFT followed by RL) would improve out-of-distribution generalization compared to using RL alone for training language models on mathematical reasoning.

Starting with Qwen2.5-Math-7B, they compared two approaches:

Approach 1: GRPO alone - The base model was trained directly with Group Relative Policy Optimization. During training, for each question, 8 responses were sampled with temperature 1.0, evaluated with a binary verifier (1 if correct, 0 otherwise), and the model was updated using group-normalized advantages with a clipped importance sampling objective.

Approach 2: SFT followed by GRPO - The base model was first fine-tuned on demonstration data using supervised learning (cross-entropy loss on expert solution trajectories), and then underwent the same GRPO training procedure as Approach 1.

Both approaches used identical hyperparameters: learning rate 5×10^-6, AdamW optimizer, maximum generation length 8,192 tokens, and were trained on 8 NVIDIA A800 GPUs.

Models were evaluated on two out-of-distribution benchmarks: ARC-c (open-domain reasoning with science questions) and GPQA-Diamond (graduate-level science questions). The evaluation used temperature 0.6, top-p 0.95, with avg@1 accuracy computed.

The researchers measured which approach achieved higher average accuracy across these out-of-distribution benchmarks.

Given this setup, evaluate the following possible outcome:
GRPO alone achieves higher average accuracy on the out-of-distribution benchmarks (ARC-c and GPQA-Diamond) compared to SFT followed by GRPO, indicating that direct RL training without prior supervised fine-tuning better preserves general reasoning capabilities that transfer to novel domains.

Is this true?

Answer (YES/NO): YES